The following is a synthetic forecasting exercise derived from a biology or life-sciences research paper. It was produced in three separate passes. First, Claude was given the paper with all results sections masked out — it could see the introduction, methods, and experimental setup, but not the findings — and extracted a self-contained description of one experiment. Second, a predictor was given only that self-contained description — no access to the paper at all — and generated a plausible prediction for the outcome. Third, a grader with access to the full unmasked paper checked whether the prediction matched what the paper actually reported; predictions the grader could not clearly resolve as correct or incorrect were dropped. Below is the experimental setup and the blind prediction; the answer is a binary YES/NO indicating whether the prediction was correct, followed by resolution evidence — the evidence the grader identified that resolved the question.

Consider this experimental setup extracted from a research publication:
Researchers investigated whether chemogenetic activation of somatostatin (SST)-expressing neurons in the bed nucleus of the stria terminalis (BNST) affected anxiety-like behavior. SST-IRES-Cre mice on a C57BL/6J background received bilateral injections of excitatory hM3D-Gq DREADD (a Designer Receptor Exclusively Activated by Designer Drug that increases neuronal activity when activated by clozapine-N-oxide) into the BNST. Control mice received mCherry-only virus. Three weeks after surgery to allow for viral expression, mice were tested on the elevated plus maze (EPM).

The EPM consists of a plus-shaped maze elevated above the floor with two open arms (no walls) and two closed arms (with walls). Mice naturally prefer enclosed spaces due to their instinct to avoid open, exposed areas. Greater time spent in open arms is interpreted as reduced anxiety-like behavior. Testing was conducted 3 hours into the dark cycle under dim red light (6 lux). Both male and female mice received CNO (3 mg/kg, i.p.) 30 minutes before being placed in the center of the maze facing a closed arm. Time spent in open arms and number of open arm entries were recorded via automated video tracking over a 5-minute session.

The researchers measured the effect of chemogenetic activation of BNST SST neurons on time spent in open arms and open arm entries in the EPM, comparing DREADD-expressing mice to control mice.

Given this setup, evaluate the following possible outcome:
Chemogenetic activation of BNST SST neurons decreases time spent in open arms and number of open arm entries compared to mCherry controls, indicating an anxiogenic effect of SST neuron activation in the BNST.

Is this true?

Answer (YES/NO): NO